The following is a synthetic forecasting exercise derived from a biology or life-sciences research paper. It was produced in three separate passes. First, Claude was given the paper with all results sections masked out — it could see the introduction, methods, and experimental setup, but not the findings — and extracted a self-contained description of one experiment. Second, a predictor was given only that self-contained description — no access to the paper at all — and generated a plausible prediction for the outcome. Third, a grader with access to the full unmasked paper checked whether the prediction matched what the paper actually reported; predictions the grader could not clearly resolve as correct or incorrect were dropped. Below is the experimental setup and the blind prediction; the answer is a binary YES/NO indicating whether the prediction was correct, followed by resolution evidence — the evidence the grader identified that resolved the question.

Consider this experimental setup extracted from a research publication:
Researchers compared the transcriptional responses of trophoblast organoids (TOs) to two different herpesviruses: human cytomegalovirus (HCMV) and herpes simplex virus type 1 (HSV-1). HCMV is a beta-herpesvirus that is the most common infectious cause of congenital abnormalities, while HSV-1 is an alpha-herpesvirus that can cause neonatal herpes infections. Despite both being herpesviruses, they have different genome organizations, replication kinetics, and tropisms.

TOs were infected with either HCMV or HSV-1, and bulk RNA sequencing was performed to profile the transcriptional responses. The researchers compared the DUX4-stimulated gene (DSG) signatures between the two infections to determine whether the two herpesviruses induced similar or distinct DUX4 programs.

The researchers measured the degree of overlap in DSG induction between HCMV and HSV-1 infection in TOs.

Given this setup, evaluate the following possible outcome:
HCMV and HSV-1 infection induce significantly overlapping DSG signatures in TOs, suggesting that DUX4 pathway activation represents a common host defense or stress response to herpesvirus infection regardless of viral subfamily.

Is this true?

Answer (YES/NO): YES